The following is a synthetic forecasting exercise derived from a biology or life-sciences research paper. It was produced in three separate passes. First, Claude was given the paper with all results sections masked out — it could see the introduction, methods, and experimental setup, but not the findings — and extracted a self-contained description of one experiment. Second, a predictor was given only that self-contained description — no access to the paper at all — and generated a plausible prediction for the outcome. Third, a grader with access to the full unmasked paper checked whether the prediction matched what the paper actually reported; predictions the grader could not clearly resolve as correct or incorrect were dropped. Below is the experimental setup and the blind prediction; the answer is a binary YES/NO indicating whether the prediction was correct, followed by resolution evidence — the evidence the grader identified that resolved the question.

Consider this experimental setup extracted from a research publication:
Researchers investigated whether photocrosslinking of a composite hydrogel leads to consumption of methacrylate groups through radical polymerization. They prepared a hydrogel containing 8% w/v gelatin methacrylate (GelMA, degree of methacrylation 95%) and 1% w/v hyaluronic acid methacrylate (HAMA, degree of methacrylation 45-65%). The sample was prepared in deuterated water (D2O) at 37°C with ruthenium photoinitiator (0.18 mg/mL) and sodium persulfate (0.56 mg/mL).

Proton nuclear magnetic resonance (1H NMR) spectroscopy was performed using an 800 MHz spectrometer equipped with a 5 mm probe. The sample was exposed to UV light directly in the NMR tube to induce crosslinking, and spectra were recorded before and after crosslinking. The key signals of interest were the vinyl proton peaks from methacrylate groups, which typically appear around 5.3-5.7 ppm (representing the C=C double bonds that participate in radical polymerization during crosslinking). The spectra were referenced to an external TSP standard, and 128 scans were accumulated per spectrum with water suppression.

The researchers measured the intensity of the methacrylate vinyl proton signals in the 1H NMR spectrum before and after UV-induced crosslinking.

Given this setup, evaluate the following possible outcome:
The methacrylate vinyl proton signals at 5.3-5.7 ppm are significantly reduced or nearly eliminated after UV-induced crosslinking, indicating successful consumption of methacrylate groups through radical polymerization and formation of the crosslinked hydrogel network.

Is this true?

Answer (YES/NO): YES